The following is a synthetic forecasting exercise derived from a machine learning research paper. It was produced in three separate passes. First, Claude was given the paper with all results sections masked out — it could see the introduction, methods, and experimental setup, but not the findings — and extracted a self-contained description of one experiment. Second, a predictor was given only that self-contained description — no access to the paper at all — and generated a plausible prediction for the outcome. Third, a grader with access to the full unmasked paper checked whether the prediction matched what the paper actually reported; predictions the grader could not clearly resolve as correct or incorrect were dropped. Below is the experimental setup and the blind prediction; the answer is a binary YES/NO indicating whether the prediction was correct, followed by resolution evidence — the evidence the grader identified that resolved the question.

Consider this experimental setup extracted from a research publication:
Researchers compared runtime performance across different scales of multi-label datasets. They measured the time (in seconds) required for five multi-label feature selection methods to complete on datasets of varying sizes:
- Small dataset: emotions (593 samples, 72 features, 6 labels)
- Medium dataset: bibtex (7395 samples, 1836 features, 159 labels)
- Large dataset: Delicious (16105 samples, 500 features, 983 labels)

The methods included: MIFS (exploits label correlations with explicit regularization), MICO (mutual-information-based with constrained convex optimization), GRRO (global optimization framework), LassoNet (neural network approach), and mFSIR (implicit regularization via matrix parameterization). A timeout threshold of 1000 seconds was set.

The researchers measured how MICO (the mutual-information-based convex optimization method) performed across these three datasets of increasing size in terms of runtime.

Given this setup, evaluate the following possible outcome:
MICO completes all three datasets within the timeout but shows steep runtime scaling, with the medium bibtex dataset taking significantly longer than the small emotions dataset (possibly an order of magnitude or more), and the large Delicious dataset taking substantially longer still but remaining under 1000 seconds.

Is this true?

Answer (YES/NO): NO